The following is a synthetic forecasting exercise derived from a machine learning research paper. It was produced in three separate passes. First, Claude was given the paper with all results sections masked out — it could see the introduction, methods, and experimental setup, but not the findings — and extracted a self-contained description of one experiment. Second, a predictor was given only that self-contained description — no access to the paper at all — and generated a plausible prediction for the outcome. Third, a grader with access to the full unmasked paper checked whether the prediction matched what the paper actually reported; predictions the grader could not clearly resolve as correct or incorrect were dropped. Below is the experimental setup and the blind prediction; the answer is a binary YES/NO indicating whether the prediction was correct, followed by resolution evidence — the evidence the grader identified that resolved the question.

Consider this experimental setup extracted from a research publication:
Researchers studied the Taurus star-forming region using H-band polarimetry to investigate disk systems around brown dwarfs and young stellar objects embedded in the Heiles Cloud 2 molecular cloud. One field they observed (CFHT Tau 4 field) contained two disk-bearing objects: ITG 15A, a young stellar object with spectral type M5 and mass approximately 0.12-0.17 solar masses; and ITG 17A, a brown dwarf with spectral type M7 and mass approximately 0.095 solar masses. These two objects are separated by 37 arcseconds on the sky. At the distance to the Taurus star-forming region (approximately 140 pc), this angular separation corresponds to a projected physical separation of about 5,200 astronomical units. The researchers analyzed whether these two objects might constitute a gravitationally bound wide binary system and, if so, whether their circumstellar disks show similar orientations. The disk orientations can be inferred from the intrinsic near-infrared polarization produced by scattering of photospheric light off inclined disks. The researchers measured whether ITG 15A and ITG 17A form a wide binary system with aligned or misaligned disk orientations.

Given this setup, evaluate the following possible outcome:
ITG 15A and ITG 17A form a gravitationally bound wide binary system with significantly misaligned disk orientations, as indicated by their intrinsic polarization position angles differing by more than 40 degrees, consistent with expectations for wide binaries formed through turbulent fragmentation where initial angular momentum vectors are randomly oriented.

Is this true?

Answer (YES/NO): NO